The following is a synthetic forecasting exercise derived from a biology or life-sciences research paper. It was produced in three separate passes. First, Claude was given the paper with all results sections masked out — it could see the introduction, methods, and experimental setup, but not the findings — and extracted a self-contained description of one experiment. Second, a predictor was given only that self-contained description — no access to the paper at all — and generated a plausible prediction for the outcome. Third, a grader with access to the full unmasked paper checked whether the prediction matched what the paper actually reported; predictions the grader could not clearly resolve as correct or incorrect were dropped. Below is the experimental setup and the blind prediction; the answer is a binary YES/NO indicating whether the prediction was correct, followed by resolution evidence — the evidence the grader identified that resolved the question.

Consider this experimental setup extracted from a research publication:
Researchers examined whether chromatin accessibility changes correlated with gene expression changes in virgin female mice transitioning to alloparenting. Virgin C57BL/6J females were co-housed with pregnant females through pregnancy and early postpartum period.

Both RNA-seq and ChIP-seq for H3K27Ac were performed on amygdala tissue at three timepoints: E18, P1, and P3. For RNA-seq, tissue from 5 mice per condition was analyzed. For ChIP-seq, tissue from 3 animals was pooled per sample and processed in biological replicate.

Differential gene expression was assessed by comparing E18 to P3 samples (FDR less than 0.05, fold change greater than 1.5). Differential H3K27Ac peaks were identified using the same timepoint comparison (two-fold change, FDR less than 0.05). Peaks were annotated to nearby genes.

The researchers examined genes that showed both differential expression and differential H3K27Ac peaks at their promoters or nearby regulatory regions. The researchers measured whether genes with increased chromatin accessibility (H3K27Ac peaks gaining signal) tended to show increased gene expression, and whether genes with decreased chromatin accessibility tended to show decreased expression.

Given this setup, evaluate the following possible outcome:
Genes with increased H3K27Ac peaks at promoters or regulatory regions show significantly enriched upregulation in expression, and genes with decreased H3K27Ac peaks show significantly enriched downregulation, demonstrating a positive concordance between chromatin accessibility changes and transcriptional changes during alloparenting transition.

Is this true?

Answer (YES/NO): YES